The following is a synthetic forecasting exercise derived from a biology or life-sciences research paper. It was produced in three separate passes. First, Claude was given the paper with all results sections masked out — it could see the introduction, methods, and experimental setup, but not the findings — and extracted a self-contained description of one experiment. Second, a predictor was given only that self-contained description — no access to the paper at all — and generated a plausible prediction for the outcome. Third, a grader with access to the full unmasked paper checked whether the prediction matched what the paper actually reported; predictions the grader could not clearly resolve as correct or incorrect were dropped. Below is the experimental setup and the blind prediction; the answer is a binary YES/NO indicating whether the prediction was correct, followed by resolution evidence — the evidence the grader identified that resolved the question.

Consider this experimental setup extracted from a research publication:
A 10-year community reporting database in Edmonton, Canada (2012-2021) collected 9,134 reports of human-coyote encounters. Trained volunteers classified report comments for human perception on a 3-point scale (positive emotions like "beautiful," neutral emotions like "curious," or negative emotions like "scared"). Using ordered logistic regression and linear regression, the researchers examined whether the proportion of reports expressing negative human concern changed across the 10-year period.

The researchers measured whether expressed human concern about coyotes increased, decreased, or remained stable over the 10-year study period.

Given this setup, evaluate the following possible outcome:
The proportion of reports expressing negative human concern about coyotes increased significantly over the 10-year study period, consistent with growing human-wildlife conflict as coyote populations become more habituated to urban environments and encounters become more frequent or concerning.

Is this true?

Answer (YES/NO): NO